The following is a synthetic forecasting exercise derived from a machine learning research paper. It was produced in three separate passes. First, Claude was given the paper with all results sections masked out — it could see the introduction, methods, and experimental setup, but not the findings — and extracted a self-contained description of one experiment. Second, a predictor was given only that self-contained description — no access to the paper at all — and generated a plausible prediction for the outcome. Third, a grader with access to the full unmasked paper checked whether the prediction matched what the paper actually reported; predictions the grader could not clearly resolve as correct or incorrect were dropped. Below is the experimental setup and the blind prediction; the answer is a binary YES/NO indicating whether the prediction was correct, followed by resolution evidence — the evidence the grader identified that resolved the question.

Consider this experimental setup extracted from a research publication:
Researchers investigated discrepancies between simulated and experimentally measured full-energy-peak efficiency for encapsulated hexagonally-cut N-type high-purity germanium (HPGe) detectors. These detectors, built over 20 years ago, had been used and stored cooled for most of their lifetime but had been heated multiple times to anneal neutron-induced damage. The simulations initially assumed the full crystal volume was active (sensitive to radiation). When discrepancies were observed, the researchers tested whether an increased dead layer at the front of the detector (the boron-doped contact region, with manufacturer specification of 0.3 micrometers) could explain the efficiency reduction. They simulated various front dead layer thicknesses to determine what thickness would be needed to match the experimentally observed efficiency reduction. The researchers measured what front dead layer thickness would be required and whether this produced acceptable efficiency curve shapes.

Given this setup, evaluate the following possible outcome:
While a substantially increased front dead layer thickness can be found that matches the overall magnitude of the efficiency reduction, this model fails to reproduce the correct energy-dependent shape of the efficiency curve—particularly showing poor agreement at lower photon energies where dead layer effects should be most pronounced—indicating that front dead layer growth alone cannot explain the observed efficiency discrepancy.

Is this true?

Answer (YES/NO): YES